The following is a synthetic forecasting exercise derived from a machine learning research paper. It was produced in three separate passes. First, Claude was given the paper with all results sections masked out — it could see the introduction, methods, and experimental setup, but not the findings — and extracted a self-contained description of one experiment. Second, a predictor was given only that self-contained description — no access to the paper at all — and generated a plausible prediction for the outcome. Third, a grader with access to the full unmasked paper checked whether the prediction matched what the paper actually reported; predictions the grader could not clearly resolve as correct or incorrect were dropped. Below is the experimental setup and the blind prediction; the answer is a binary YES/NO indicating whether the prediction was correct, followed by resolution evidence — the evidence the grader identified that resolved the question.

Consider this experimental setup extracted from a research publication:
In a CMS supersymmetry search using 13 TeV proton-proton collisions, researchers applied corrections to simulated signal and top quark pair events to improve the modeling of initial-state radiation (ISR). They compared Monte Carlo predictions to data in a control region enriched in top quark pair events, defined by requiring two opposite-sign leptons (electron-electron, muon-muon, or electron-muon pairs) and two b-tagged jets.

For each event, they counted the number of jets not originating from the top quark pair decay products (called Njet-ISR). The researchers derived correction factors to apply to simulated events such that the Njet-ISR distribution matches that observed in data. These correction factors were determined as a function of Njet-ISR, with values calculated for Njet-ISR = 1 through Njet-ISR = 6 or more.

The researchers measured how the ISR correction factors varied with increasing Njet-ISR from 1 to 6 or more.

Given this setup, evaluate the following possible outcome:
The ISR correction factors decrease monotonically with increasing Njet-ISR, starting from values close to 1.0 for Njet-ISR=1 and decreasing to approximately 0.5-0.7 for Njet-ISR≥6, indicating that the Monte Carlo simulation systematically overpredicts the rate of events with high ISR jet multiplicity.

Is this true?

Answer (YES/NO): YES